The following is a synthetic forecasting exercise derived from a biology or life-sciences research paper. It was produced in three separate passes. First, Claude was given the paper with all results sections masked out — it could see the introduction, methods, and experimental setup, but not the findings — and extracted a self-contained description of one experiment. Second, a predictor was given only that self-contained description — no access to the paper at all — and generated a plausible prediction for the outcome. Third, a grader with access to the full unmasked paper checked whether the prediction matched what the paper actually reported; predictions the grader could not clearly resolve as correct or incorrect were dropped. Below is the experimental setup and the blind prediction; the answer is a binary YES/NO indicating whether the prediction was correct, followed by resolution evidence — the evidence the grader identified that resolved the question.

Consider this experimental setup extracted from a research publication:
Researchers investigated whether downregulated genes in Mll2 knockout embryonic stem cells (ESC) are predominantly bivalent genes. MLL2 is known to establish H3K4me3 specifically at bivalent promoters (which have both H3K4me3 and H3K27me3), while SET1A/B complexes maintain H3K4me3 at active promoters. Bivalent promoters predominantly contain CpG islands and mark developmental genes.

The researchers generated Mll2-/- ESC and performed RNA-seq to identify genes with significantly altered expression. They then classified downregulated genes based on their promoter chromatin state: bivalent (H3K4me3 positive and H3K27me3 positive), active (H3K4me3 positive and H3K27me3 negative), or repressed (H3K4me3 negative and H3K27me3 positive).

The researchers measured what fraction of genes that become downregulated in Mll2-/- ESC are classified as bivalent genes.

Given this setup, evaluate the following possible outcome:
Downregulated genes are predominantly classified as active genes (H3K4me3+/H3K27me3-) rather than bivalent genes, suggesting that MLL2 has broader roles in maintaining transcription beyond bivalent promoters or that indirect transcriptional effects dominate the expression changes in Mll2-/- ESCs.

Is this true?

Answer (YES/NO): NO